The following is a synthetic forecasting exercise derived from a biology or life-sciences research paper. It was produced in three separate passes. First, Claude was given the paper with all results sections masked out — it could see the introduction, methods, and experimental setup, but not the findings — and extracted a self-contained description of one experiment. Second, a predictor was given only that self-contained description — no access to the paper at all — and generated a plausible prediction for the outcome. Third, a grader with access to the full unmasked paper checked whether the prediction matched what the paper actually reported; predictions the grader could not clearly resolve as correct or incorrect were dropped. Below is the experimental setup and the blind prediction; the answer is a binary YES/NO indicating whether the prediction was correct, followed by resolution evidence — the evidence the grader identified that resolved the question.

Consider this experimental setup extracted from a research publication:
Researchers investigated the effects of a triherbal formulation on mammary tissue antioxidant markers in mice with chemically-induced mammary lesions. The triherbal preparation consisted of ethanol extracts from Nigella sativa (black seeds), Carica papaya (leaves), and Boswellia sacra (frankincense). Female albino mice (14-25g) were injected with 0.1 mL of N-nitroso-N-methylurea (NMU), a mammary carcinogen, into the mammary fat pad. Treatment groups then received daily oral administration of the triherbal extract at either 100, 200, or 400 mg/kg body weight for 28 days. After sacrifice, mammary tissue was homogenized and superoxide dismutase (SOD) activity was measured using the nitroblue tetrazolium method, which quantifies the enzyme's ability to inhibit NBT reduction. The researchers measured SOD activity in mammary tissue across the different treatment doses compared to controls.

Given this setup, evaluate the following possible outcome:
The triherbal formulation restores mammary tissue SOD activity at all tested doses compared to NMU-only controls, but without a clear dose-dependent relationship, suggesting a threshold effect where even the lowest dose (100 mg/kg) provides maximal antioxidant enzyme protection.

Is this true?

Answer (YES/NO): NO